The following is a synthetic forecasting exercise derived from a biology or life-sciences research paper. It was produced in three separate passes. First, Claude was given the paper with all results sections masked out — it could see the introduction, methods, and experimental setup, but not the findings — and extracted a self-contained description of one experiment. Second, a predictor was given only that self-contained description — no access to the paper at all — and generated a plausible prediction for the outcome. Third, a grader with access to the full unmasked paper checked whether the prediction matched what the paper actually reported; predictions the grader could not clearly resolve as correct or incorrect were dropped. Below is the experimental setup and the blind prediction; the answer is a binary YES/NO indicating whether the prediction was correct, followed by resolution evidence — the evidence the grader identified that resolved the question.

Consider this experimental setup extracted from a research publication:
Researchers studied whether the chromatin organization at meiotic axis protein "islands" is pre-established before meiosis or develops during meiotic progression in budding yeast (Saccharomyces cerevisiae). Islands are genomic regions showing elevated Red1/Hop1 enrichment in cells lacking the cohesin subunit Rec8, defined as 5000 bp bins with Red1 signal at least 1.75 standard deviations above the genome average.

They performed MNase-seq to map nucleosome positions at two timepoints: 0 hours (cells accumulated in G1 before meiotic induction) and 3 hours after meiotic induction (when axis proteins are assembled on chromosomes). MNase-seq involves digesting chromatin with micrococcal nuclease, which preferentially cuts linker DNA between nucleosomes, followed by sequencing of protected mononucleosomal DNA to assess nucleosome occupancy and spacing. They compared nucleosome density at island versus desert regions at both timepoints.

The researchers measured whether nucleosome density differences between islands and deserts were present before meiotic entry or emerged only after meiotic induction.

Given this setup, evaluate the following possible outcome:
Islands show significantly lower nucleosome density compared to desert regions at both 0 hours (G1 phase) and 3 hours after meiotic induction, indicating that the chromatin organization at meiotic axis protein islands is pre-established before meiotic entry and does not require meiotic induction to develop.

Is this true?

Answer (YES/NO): NO